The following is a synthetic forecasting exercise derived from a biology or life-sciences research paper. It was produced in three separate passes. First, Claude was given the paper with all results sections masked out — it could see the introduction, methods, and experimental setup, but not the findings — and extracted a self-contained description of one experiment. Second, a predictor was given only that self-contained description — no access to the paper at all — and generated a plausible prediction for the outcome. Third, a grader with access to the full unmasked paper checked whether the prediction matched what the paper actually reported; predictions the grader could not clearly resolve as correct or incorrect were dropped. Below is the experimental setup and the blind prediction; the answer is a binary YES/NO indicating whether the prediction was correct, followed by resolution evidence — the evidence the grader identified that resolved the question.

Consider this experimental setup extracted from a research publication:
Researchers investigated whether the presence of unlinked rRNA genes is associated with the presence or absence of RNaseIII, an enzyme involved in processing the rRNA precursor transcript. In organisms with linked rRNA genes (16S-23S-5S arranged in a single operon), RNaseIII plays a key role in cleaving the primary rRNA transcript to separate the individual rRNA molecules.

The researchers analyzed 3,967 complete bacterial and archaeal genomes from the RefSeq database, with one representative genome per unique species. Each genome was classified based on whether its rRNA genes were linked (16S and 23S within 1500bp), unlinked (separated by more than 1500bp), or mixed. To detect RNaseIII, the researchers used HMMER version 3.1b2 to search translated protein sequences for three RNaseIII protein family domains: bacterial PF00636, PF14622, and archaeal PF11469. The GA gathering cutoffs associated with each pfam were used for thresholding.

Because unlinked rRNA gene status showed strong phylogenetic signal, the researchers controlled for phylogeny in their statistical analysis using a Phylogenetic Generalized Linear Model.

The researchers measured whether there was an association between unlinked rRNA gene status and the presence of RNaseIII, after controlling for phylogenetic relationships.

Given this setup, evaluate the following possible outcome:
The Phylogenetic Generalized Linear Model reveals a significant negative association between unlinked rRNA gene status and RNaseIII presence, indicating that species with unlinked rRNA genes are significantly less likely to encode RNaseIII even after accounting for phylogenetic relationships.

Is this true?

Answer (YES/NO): YES